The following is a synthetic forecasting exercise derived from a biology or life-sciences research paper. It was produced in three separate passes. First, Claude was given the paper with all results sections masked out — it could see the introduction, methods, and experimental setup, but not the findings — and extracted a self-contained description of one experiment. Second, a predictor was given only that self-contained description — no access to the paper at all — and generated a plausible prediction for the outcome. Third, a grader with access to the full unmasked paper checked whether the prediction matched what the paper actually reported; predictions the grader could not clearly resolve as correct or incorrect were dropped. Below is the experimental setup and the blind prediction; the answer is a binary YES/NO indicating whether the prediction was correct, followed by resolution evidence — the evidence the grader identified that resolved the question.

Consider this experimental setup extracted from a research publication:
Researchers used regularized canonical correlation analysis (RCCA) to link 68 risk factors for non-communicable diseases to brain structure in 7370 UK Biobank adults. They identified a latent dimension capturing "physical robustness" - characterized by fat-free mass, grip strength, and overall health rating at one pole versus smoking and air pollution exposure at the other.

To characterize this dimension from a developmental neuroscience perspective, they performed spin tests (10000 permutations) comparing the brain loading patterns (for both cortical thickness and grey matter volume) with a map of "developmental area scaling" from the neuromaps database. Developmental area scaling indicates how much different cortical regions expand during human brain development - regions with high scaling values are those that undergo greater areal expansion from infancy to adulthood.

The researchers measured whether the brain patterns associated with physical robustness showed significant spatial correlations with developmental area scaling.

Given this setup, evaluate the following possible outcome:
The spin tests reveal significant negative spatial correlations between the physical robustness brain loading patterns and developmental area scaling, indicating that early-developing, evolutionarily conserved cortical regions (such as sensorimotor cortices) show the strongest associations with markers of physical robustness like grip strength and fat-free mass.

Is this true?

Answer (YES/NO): NO